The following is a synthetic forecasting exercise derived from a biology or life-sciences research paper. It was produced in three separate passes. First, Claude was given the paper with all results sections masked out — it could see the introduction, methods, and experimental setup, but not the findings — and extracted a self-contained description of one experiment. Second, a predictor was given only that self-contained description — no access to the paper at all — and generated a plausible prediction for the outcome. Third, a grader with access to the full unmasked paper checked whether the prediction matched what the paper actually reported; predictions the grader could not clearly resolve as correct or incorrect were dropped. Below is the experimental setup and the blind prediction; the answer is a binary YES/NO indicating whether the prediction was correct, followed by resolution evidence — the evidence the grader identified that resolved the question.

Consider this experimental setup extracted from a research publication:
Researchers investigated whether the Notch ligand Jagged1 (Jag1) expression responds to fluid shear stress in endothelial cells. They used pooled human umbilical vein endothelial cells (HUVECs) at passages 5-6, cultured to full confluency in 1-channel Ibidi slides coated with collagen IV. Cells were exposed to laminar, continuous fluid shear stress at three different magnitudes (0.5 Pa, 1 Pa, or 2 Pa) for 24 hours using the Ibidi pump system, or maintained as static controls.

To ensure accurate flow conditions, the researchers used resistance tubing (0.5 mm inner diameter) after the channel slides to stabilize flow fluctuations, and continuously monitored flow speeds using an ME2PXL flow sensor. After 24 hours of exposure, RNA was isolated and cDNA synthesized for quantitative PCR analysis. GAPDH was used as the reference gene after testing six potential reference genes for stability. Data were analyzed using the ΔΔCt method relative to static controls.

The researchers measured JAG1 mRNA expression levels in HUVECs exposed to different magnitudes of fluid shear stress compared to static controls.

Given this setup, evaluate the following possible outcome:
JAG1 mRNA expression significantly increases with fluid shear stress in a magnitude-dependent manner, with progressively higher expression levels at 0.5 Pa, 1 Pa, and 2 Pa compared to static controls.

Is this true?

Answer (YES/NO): NO